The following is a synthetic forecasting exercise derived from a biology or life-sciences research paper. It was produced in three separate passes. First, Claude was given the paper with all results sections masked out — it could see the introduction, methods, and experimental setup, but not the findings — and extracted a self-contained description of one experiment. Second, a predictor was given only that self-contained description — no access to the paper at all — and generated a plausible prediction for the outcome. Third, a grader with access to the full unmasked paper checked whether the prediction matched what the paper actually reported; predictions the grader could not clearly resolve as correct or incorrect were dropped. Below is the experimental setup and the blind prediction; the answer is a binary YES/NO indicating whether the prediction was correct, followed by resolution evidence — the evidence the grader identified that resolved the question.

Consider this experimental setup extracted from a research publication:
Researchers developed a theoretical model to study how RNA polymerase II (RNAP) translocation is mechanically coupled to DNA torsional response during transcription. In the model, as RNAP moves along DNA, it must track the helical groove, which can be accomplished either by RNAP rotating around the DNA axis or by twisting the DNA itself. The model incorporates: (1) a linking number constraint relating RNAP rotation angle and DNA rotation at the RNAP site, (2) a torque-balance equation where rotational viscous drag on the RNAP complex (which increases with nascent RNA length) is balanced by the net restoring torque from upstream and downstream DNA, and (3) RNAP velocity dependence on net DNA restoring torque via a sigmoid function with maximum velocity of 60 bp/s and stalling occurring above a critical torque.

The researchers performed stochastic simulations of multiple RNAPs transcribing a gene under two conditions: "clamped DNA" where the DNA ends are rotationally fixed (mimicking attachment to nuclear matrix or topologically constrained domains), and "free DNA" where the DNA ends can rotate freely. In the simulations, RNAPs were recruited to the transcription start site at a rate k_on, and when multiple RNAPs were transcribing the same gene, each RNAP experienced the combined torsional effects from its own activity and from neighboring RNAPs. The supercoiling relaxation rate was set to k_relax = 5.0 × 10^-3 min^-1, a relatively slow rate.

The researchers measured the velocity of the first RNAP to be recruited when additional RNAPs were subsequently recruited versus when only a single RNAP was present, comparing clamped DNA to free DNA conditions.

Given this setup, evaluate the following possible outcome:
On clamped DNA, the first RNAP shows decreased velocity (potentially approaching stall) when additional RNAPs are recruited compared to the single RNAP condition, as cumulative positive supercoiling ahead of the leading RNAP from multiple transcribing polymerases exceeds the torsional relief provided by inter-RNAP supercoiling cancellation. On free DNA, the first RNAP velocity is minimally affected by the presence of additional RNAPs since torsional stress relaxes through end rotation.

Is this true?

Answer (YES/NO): NO